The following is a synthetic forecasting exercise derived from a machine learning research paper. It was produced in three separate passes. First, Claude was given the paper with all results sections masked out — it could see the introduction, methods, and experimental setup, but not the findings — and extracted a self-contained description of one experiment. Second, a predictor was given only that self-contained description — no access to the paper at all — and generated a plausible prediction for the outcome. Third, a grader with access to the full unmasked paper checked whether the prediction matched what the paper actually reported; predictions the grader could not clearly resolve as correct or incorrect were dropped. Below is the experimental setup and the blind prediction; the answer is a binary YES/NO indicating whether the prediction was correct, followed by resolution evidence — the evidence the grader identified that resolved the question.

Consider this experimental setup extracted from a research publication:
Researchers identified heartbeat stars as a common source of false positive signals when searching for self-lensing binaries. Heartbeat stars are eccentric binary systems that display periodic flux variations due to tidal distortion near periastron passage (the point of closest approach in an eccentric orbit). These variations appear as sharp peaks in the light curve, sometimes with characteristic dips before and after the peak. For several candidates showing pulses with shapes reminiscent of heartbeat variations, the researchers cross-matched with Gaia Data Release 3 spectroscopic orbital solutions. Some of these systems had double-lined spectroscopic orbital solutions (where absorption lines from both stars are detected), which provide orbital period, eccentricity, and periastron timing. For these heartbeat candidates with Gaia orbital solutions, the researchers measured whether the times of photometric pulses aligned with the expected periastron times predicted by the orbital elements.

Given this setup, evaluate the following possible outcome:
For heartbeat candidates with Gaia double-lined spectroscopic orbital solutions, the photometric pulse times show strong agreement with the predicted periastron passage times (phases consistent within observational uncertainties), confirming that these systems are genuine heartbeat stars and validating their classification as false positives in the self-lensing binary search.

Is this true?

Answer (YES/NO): YES